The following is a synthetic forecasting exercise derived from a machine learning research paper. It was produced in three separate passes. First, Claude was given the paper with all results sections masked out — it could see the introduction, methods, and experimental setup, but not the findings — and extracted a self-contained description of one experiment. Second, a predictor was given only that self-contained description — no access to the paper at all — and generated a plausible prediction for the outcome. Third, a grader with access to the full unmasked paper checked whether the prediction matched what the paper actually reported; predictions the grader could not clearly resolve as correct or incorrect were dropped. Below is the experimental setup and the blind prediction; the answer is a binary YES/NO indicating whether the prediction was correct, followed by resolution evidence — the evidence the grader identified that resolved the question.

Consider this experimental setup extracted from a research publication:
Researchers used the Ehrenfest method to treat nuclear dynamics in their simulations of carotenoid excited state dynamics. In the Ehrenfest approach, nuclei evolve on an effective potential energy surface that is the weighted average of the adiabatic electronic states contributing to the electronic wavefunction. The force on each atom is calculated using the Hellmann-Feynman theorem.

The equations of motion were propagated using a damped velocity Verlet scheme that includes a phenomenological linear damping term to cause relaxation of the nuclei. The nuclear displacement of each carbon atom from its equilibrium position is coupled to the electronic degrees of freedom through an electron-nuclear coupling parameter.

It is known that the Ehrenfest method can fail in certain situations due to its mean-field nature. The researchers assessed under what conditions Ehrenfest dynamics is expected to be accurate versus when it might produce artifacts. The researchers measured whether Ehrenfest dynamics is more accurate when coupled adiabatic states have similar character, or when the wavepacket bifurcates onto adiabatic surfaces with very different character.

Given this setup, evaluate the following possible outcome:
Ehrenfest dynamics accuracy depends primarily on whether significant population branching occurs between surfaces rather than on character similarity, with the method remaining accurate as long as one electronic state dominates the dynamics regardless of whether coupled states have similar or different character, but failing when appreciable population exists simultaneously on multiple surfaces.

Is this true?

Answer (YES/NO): NO